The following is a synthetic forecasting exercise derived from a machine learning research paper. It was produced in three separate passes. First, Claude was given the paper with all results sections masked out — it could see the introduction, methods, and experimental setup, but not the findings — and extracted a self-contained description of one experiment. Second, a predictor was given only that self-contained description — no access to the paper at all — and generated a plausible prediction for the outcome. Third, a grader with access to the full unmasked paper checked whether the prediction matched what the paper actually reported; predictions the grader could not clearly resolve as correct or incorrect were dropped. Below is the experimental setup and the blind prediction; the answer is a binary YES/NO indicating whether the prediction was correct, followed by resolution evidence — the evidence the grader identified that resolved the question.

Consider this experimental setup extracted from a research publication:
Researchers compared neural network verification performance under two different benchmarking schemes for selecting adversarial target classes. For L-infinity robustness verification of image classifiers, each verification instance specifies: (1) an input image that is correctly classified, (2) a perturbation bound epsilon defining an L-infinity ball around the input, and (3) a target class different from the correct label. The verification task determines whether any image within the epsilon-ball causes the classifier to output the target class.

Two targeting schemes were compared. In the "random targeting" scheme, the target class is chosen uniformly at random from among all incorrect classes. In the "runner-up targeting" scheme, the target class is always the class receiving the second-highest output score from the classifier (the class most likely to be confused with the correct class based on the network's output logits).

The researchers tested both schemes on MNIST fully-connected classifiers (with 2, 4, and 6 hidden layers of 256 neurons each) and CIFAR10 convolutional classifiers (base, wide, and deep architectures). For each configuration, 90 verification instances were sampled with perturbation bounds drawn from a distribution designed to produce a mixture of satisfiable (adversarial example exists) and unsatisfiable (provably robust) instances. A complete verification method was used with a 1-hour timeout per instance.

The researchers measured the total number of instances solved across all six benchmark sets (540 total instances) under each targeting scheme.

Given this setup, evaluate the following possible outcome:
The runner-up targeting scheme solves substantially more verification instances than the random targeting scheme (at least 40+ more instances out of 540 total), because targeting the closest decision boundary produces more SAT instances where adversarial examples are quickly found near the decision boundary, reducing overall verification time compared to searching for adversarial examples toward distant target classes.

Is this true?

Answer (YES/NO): NO